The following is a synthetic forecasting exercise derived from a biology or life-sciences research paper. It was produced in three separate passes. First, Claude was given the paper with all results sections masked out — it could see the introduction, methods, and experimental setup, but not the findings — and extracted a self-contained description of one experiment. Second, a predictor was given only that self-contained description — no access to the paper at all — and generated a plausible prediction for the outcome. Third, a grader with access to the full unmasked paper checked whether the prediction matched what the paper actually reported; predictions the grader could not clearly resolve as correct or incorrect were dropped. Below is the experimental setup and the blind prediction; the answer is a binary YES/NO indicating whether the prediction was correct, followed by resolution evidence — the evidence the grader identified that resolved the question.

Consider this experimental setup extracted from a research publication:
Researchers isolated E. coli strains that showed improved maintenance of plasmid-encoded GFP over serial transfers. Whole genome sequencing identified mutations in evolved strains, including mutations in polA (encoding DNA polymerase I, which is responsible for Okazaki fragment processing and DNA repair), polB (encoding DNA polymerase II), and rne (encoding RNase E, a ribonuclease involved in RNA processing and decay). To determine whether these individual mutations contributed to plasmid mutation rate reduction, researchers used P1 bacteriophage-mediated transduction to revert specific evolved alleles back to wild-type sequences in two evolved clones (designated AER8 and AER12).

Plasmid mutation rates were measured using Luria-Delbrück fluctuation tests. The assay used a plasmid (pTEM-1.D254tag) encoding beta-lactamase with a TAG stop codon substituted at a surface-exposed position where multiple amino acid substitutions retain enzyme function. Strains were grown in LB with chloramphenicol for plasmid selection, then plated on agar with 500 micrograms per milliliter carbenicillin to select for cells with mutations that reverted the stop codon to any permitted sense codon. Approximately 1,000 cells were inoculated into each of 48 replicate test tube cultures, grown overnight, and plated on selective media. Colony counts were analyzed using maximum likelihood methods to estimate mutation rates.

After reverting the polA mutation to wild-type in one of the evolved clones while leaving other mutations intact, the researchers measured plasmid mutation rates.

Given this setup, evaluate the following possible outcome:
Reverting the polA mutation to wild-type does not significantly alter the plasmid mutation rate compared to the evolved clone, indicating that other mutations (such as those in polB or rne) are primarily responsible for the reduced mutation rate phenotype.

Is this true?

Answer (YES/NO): NO